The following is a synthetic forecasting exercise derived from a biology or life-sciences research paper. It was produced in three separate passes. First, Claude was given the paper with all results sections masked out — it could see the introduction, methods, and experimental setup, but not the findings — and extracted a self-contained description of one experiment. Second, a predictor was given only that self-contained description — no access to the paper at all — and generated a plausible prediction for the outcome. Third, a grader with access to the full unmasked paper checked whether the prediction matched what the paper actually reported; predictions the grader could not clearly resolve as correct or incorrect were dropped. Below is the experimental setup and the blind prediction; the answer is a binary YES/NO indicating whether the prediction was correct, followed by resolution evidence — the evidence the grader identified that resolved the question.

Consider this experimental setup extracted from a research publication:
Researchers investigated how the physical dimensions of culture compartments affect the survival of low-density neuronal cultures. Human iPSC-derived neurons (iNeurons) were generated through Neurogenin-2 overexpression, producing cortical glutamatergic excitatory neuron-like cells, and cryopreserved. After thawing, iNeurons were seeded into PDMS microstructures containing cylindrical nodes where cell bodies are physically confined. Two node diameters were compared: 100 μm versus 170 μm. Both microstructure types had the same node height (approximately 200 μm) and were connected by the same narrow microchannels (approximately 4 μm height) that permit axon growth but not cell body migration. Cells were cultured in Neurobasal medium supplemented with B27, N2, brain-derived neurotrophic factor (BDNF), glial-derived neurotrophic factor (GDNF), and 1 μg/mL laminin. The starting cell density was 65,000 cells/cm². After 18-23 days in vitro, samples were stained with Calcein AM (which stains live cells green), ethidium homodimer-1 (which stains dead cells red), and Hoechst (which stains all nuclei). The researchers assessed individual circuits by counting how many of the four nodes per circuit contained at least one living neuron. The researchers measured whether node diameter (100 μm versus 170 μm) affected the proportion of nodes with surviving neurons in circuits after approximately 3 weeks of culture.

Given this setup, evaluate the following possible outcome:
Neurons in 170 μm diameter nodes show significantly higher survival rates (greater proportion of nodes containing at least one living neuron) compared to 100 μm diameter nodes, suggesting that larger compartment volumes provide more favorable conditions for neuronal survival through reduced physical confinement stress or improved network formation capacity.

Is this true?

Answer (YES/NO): NO